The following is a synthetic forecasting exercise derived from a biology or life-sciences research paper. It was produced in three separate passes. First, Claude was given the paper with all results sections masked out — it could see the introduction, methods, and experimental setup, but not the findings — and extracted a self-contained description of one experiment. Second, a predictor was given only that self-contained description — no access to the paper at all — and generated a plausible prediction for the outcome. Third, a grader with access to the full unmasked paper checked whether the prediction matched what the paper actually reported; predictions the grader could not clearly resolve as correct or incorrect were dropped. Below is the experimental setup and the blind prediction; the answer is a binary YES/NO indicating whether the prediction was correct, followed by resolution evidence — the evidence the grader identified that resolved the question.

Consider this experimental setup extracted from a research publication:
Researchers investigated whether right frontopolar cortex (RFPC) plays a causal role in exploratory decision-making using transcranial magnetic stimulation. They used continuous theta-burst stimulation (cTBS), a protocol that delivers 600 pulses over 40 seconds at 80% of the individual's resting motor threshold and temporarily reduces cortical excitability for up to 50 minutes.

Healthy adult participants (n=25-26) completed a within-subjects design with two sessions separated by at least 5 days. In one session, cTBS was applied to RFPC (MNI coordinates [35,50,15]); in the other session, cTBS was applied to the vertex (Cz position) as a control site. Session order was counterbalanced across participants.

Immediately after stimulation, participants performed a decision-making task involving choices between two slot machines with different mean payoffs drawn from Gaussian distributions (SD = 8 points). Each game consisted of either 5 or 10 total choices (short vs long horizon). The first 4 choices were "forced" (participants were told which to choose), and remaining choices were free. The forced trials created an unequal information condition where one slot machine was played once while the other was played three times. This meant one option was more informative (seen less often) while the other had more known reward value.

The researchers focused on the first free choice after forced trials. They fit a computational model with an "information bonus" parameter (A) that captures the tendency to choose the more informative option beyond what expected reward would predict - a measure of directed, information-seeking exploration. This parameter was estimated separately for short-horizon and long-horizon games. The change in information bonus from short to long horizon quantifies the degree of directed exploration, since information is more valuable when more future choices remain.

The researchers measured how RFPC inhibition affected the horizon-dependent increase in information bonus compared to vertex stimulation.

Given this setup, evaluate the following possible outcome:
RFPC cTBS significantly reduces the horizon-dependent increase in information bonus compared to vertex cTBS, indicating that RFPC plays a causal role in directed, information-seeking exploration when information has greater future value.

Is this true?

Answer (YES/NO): YES